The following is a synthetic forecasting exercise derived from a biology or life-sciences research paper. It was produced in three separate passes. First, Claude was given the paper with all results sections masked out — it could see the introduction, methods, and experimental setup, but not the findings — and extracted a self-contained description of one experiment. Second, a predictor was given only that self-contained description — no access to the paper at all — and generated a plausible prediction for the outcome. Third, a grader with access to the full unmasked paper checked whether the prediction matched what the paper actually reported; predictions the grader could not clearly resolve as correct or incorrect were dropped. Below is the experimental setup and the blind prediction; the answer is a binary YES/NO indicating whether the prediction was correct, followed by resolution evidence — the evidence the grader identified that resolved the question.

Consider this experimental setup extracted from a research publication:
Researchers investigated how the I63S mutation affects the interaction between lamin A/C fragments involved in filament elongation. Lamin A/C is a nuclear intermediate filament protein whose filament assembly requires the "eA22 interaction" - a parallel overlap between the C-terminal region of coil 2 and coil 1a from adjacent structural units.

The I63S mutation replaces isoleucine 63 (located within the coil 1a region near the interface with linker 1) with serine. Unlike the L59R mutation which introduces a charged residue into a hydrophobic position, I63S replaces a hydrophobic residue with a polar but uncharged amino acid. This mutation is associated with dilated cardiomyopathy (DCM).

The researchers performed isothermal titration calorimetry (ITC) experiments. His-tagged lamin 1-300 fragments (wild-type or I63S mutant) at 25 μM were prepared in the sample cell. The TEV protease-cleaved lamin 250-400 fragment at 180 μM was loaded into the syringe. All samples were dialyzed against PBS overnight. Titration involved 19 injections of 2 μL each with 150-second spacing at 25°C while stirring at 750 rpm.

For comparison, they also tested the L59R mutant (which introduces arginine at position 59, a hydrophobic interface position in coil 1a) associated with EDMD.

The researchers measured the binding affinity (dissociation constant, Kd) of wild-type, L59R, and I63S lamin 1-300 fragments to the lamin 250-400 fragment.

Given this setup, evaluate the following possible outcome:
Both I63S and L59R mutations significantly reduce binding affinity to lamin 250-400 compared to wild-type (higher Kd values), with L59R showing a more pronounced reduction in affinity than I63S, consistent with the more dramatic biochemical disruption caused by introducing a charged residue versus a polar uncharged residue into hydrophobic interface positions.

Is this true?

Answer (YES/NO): NO